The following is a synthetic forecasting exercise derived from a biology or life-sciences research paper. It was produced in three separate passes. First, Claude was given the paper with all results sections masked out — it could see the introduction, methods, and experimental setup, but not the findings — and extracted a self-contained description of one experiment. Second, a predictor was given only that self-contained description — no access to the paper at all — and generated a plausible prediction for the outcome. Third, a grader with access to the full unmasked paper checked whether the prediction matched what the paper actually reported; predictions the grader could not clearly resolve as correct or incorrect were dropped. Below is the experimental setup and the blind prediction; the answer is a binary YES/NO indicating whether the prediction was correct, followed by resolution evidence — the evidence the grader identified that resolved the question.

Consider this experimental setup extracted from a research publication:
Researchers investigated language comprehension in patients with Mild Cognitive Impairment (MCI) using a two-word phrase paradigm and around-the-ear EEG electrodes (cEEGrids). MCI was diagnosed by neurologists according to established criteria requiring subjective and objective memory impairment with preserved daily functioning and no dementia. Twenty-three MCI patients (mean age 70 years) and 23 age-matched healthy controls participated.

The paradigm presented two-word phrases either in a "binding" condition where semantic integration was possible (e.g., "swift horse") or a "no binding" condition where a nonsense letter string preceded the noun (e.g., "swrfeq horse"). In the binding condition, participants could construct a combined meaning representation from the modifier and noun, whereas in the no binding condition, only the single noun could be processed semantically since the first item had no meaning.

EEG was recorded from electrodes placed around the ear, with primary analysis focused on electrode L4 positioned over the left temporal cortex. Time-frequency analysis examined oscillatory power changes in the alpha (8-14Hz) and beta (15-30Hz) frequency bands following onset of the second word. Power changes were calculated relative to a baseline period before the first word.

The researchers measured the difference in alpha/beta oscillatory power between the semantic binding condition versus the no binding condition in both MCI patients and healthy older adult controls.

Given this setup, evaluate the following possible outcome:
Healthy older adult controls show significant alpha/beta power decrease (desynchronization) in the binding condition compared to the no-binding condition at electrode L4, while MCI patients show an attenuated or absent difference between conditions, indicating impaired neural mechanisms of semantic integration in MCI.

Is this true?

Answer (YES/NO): NO